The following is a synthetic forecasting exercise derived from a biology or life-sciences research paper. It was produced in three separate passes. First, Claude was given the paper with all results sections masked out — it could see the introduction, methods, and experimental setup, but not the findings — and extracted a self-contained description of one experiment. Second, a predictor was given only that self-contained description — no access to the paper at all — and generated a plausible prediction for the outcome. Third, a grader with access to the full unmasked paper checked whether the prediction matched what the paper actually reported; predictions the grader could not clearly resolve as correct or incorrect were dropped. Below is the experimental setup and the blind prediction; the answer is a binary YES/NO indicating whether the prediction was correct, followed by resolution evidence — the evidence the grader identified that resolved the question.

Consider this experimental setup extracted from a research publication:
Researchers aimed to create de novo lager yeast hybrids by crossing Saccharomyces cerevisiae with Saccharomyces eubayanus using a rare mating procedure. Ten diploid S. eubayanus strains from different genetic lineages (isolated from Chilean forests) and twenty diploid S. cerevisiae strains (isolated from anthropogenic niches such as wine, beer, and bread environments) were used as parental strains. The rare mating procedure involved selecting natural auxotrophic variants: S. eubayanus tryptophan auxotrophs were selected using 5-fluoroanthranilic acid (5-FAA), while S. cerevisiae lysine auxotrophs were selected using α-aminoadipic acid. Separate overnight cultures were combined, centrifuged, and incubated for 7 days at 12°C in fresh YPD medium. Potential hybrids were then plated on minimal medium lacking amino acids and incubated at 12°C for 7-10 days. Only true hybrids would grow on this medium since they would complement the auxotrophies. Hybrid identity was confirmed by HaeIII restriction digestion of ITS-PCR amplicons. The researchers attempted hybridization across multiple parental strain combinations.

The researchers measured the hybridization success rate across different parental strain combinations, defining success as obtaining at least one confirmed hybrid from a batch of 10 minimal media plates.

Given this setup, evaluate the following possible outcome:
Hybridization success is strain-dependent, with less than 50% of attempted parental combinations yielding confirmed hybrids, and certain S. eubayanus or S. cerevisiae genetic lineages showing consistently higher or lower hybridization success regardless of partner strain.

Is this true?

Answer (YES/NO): NO